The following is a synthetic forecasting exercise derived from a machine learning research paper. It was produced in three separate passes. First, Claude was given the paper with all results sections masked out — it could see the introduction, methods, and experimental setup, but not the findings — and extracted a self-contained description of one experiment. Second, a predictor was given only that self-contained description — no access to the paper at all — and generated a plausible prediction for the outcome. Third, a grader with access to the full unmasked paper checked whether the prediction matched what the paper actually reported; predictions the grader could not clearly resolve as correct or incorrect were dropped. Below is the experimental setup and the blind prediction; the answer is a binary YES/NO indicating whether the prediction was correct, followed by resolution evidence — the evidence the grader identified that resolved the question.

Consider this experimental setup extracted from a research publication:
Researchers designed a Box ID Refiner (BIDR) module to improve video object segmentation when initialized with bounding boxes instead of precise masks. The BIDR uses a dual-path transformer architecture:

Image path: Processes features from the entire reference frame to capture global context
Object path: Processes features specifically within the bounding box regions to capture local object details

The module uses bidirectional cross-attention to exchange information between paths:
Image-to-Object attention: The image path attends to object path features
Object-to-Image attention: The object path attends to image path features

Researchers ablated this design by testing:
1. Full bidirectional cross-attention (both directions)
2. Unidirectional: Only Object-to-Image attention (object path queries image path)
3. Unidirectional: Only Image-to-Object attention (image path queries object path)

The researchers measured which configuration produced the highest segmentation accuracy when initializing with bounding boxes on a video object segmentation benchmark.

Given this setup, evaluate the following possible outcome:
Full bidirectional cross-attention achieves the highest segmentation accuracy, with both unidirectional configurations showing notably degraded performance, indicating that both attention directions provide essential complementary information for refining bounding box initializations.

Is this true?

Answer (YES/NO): NO